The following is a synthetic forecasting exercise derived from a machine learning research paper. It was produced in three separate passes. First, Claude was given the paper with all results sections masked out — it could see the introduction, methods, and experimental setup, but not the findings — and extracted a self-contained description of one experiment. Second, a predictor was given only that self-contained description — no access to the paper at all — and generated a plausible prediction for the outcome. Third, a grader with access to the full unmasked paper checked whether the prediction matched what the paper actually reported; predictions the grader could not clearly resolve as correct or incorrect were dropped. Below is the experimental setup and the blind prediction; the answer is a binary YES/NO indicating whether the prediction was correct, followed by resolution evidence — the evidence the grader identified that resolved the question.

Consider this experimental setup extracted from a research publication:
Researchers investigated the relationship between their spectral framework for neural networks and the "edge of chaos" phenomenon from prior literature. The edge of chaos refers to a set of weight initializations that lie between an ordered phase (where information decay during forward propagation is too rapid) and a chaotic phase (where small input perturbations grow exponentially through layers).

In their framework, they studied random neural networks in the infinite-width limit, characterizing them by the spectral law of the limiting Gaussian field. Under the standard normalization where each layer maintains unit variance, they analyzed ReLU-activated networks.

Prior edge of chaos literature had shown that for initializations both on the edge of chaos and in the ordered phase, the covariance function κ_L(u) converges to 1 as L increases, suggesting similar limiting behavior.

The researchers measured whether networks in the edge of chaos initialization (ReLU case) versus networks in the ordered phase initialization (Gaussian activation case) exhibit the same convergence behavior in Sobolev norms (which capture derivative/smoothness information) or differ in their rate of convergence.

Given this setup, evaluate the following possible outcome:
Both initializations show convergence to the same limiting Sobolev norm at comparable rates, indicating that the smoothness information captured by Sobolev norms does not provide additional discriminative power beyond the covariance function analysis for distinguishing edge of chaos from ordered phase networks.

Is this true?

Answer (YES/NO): NO